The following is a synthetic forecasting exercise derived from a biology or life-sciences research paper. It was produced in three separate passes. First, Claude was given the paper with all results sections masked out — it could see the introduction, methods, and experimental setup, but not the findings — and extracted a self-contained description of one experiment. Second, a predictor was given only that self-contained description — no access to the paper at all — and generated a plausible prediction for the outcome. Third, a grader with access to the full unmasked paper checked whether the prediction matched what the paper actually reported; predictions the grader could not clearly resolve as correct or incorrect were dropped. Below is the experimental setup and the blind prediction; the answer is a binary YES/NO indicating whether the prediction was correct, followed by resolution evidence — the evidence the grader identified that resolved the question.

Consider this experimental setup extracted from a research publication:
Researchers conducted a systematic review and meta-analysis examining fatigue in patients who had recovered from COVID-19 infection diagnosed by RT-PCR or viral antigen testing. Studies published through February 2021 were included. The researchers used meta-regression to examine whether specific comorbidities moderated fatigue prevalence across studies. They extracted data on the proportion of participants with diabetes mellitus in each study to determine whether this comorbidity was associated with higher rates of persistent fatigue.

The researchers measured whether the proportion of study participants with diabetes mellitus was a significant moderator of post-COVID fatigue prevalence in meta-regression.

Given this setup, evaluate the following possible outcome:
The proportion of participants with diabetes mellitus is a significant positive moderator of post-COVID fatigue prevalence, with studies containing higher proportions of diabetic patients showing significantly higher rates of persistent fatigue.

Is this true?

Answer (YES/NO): NO